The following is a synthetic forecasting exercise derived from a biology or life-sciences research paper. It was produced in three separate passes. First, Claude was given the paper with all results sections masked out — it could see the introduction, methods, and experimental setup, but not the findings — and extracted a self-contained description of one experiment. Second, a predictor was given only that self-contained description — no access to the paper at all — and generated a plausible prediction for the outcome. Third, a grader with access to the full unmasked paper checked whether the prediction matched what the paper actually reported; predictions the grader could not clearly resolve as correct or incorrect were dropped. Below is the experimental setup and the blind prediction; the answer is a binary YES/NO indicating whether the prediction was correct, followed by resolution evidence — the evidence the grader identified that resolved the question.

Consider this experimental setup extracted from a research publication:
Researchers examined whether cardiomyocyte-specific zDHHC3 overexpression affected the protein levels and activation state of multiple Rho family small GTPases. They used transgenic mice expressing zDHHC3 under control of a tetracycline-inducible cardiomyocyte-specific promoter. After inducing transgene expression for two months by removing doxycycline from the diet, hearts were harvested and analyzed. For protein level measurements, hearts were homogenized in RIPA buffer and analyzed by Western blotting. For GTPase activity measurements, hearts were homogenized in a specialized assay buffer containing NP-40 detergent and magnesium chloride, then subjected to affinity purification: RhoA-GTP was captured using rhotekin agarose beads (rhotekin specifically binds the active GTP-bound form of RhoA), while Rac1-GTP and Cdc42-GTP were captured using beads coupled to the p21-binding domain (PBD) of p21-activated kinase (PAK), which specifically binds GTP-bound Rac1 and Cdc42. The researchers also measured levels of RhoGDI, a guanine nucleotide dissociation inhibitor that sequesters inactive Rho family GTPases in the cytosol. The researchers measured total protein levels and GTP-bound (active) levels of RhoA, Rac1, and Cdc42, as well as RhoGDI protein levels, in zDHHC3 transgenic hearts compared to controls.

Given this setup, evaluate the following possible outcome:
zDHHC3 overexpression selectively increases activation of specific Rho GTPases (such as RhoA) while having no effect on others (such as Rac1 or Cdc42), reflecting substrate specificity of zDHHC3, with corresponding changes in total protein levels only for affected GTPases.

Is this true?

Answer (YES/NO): NO